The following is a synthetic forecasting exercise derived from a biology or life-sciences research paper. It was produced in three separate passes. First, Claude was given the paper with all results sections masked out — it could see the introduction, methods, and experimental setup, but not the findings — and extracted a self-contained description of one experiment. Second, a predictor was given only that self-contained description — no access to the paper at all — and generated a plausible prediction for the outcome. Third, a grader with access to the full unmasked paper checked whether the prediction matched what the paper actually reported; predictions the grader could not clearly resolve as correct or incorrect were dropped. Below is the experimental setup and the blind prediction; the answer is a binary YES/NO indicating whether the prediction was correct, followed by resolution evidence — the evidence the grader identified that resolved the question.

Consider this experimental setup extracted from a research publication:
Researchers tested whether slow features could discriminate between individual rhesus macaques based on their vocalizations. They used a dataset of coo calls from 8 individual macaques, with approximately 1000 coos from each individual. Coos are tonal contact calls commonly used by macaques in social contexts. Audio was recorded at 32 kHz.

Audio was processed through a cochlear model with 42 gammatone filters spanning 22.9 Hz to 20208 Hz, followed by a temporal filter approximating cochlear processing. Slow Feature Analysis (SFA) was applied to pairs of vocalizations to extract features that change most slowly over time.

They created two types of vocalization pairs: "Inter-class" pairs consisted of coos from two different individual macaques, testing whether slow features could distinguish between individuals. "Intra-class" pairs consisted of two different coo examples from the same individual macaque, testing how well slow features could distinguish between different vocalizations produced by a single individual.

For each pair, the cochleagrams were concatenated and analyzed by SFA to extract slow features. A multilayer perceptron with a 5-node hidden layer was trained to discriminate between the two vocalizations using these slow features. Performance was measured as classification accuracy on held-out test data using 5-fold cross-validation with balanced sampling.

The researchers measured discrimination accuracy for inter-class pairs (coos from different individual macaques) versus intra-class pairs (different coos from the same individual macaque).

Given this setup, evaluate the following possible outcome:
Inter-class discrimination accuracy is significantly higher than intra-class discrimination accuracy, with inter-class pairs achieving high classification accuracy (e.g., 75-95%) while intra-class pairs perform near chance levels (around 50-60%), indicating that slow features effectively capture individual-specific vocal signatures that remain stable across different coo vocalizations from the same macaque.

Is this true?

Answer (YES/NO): NO